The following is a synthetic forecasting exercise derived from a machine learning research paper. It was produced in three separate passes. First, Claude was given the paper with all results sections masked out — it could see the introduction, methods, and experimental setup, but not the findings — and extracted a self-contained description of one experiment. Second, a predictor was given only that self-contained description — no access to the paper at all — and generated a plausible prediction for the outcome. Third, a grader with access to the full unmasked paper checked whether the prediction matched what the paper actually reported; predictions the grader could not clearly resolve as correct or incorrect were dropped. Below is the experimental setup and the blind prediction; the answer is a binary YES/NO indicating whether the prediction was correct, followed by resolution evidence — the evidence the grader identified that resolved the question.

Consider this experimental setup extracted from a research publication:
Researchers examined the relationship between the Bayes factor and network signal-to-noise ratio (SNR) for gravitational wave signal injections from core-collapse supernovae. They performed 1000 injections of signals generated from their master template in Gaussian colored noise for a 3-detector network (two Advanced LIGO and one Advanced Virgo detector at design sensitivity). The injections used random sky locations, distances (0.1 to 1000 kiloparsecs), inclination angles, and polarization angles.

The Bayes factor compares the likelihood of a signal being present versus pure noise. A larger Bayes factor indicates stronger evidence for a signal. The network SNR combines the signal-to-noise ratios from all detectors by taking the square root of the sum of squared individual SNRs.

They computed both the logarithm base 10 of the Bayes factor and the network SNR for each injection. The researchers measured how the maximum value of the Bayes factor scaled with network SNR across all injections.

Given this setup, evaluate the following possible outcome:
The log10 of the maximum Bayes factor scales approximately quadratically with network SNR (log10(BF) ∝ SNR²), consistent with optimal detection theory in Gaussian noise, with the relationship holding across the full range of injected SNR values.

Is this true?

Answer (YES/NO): YES